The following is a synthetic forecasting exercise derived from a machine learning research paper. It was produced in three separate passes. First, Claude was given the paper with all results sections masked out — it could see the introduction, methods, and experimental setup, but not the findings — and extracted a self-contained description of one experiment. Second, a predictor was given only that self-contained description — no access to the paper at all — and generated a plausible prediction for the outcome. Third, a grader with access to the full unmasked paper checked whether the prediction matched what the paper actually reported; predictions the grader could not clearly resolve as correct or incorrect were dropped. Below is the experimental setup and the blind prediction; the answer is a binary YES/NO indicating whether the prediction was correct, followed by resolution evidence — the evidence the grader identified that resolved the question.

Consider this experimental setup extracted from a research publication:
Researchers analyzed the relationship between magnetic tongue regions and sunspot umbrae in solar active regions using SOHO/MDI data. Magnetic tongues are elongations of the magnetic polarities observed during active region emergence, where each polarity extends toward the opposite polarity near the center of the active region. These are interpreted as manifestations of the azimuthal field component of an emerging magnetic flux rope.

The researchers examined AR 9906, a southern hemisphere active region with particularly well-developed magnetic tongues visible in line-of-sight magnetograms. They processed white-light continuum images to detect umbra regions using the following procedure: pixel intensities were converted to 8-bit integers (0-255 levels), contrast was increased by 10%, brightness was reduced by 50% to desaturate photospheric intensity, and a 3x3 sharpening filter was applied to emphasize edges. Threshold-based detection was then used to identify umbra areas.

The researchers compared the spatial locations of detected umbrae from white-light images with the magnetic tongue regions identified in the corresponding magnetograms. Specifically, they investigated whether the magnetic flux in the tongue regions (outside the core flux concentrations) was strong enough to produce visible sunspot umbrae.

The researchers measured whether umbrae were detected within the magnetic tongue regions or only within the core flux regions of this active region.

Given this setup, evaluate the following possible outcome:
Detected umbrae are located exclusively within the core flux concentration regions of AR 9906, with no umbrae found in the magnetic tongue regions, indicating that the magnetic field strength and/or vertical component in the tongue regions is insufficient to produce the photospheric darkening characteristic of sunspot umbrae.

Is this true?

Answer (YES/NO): NO